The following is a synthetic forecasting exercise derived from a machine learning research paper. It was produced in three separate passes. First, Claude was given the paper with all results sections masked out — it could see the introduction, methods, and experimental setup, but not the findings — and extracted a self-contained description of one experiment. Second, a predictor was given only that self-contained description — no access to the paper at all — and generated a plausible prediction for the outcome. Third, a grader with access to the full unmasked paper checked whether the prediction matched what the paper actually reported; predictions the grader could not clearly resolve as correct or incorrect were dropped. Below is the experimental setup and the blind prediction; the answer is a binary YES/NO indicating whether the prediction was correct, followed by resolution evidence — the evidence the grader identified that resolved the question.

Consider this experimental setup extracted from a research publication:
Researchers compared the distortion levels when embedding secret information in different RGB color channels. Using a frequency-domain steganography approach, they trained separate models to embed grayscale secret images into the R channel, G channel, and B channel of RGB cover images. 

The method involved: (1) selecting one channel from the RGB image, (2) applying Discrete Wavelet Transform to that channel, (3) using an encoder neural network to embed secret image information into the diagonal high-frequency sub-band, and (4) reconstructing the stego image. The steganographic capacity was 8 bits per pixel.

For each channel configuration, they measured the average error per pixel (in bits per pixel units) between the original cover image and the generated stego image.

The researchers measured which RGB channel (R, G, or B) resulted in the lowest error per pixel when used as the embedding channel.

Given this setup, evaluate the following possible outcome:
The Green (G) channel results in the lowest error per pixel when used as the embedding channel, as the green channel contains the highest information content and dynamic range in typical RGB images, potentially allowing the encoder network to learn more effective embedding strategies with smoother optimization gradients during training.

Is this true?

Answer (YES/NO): NO